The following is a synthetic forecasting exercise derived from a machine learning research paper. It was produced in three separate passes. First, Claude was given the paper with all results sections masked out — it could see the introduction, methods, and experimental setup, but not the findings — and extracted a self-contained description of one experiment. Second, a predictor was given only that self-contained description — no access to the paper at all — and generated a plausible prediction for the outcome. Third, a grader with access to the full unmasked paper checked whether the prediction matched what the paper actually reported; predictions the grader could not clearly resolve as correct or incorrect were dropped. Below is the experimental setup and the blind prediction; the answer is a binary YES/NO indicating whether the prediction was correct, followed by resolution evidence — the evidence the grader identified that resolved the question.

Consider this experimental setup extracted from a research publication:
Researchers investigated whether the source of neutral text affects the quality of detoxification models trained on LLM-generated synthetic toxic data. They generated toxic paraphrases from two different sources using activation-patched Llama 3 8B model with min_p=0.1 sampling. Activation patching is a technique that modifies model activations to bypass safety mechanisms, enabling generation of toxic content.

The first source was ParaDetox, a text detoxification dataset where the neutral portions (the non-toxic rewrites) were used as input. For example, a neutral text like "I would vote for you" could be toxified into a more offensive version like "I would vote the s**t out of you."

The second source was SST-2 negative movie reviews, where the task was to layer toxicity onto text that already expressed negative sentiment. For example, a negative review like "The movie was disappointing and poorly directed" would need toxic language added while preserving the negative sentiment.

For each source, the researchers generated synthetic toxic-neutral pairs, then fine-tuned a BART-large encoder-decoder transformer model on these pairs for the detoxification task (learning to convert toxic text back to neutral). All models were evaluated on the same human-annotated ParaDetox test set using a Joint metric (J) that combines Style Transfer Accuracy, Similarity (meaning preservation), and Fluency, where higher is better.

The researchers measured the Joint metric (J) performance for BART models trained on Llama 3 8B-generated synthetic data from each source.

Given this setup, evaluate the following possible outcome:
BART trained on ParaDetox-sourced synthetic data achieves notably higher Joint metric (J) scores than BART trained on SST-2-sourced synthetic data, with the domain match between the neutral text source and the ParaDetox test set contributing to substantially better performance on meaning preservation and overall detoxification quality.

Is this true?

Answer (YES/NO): NO